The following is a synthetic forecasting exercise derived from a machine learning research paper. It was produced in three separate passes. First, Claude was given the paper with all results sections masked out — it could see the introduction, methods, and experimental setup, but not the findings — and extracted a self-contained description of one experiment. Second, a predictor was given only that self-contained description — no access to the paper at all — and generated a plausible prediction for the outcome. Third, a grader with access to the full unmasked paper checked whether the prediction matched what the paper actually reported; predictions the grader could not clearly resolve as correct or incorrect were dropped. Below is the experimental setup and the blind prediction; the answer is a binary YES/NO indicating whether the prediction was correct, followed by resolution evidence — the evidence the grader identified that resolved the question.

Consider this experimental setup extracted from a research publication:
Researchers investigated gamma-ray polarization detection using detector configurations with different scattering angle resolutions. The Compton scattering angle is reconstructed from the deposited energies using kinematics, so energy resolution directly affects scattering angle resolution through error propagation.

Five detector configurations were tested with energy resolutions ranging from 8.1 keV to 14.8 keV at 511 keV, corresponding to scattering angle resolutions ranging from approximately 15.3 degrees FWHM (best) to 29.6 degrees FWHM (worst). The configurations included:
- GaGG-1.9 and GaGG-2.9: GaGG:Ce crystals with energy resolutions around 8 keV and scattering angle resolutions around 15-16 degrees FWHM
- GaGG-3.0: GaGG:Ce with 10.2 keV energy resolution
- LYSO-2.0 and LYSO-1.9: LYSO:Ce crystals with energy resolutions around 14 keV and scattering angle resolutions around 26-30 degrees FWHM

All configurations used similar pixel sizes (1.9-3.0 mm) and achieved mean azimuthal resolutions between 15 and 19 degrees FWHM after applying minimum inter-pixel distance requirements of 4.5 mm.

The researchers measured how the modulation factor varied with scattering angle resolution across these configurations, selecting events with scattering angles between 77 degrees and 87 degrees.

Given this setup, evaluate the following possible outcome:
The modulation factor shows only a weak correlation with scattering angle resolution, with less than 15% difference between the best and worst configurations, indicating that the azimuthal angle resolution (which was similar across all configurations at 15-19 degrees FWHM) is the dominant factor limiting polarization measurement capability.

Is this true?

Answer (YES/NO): YES